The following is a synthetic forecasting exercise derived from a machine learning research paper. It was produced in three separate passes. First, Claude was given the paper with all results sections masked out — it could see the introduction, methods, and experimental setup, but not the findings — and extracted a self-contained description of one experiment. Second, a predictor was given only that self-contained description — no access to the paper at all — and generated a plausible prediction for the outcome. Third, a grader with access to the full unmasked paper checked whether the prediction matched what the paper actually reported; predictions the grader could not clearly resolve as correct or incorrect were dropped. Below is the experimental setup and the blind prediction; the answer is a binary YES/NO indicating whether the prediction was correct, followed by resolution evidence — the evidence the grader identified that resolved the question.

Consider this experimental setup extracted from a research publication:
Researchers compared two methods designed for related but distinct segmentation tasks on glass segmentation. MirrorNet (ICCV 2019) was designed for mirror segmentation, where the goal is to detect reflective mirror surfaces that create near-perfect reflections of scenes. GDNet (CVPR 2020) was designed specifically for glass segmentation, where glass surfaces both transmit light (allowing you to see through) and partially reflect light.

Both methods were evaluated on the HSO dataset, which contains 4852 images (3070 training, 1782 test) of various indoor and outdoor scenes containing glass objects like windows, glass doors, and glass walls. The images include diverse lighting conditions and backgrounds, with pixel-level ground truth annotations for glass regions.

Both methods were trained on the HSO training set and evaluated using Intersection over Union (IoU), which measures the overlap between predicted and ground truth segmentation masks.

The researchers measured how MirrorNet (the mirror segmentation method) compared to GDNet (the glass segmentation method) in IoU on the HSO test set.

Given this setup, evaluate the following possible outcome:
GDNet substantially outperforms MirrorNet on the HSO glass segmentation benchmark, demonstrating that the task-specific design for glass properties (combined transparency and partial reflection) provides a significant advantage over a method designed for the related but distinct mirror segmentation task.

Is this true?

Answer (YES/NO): NO